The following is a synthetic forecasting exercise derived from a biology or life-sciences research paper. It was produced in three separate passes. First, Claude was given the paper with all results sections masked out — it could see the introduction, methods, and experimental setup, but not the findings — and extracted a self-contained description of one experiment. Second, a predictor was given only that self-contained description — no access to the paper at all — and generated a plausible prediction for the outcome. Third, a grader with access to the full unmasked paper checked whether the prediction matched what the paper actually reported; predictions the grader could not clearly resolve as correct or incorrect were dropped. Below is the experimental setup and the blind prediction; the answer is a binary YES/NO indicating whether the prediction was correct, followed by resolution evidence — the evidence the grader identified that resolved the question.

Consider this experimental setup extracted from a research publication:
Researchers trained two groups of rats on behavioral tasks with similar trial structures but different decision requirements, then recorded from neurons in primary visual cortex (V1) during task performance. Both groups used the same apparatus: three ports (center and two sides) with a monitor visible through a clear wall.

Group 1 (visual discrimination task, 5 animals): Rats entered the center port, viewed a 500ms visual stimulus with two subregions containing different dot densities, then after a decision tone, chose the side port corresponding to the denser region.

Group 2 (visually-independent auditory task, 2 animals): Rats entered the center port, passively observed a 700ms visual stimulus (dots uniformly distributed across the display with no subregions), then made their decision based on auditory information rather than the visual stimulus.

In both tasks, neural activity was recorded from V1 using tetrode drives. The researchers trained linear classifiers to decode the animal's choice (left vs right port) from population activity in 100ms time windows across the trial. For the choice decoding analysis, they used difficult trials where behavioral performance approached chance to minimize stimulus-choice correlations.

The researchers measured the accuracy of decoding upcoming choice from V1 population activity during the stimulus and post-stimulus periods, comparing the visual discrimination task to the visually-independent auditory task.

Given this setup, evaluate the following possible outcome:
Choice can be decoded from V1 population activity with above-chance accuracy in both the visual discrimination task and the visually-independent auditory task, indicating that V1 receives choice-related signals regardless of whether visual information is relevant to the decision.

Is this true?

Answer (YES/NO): YES